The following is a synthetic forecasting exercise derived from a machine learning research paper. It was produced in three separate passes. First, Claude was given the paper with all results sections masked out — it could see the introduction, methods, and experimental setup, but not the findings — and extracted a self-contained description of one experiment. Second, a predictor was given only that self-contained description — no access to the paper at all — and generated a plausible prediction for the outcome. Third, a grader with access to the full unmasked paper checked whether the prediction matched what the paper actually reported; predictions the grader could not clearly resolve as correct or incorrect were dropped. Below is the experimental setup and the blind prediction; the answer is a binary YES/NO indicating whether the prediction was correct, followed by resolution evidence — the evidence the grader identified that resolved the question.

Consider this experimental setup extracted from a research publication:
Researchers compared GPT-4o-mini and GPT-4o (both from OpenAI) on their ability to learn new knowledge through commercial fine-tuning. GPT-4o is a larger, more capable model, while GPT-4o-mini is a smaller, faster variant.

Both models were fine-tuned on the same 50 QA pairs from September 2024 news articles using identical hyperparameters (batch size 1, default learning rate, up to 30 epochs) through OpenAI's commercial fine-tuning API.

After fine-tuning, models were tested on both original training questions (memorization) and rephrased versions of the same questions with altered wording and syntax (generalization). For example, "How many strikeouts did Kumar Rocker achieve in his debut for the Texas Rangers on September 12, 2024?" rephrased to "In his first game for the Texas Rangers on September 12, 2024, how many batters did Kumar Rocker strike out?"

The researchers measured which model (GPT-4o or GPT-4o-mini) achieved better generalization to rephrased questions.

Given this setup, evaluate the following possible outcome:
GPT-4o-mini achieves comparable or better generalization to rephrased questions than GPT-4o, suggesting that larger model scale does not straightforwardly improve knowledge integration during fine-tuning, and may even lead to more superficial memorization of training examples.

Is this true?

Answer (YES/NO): YES